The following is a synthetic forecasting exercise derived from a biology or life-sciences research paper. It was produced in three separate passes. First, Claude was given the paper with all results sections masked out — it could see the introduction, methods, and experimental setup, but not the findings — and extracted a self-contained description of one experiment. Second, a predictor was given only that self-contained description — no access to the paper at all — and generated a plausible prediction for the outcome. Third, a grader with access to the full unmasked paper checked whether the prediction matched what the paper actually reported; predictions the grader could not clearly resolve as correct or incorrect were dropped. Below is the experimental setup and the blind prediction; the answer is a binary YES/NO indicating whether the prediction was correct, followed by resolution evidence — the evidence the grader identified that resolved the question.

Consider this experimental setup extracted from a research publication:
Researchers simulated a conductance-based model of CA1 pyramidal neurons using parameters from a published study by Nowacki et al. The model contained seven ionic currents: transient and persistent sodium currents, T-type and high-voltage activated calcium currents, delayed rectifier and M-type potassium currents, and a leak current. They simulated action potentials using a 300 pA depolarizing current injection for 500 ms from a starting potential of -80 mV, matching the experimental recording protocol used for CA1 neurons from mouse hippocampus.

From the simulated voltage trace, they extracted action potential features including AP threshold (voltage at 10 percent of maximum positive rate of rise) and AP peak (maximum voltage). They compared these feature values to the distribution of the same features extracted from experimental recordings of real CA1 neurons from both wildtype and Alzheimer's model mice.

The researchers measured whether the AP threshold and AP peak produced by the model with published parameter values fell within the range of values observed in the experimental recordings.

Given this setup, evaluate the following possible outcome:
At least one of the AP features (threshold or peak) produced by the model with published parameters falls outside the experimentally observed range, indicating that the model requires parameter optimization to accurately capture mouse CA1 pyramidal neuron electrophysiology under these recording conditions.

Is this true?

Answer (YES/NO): YES